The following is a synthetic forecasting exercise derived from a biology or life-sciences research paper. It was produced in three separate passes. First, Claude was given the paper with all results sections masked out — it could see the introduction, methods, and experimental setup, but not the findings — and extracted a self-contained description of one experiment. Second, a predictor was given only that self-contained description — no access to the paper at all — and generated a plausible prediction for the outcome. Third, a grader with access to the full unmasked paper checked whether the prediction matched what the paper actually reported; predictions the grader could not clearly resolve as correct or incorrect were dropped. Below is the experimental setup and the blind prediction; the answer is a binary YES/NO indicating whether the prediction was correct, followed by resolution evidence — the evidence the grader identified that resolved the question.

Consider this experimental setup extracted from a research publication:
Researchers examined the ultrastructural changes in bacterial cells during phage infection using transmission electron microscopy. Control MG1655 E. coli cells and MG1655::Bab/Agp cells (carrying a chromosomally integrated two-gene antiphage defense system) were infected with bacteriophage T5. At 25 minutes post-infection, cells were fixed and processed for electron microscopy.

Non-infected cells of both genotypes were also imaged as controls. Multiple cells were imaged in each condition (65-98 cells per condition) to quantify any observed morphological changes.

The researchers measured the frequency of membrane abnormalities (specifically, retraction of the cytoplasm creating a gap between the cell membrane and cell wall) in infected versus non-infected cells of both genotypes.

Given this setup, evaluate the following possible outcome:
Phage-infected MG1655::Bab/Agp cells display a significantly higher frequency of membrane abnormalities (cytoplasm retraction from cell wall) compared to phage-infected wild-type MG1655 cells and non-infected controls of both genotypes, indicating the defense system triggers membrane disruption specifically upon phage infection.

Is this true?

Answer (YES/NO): YES